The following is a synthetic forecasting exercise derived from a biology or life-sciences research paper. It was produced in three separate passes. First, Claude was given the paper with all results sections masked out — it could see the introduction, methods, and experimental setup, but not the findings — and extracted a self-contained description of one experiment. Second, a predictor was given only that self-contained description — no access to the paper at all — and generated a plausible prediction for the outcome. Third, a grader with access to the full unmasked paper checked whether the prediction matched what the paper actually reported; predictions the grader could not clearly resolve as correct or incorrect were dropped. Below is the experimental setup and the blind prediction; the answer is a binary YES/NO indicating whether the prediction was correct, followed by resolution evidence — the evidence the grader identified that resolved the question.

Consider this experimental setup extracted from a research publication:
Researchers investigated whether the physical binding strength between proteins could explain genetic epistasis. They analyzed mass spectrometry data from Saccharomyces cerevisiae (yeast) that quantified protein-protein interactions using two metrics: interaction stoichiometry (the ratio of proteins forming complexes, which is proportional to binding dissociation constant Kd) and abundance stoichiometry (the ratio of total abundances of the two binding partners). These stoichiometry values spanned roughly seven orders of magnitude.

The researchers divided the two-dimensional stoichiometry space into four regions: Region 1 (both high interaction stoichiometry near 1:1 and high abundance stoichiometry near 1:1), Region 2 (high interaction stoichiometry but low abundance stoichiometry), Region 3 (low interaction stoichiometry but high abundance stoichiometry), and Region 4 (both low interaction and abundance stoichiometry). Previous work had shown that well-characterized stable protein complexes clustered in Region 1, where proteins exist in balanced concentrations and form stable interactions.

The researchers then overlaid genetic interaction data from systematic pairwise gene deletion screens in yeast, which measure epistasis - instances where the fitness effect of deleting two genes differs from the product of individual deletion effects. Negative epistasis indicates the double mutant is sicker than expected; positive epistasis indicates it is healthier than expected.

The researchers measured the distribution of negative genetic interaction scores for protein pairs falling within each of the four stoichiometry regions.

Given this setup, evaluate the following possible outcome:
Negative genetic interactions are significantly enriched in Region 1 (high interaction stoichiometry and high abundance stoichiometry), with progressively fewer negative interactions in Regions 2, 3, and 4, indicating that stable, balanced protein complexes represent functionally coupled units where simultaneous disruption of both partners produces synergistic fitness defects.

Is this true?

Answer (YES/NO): NO